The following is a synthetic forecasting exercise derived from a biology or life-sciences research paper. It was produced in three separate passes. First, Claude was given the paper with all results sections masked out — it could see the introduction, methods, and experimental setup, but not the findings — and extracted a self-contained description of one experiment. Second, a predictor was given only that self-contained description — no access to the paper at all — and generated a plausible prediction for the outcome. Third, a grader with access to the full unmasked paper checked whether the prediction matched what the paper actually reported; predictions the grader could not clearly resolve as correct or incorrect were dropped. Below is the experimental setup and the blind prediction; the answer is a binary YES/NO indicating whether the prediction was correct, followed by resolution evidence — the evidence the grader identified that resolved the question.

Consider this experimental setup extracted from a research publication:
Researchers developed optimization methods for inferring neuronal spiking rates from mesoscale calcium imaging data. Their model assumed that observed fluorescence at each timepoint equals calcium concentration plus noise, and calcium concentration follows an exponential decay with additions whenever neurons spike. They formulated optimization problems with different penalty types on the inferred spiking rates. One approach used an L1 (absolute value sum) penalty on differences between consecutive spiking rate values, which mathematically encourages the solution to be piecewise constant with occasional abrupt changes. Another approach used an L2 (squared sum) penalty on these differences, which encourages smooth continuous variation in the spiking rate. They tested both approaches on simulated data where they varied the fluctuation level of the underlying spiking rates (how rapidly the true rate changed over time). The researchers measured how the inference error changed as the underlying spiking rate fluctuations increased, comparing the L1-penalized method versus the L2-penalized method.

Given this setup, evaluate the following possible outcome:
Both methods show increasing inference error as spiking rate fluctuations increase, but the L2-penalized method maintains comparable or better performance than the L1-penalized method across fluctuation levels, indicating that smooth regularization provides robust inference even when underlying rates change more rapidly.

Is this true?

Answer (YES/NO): NO